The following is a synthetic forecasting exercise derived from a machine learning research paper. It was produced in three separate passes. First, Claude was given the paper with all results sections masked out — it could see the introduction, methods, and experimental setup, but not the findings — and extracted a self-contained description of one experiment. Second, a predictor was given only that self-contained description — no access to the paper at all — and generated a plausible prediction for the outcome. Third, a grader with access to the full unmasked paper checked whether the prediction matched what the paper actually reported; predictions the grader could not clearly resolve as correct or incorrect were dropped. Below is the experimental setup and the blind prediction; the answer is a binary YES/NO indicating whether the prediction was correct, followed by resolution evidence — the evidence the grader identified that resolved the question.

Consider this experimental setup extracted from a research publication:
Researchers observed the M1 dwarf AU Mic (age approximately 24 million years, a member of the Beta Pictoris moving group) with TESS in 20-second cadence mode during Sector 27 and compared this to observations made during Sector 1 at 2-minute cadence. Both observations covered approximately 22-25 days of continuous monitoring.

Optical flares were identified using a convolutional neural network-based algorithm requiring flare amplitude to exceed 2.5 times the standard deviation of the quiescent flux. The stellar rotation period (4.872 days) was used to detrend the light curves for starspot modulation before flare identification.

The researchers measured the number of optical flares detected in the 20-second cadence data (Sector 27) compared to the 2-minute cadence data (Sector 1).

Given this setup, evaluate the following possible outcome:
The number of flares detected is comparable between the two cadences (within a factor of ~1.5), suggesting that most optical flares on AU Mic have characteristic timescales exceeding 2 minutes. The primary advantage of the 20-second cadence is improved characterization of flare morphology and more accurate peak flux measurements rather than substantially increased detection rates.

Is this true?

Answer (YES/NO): NO